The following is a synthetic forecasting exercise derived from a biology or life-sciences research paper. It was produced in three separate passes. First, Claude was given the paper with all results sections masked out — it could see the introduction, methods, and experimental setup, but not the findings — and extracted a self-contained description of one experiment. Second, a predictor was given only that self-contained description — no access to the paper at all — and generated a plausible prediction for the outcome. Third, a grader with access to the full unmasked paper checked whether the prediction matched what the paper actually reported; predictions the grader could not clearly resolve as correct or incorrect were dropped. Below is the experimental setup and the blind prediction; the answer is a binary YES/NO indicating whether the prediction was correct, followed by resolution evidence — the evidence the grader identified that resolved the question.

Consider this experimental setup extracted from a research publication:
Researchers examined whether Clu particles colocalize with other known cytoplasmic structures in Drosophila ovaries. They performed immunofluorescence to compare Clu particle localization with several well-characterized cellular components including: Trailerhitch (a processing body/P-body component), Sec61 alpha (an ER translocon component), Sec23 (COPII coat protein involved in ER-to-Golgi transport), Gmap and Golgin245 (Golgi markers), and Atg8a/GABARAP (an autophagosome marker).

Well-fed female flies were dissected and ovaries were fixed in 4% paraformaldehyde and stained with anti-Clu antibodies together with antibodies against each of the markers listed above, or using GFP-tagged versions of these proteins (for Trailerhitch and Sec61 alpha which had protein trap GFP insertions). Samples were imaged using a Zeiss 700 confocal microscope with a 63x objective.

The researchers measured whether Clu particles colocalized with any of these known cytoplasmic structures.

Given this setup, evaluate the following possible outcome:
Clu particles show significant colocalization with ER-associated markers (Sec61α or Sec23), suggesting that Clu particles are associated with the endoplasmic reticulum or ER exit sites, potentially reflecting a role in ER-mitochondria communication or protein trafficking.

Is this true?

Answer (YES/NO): NO